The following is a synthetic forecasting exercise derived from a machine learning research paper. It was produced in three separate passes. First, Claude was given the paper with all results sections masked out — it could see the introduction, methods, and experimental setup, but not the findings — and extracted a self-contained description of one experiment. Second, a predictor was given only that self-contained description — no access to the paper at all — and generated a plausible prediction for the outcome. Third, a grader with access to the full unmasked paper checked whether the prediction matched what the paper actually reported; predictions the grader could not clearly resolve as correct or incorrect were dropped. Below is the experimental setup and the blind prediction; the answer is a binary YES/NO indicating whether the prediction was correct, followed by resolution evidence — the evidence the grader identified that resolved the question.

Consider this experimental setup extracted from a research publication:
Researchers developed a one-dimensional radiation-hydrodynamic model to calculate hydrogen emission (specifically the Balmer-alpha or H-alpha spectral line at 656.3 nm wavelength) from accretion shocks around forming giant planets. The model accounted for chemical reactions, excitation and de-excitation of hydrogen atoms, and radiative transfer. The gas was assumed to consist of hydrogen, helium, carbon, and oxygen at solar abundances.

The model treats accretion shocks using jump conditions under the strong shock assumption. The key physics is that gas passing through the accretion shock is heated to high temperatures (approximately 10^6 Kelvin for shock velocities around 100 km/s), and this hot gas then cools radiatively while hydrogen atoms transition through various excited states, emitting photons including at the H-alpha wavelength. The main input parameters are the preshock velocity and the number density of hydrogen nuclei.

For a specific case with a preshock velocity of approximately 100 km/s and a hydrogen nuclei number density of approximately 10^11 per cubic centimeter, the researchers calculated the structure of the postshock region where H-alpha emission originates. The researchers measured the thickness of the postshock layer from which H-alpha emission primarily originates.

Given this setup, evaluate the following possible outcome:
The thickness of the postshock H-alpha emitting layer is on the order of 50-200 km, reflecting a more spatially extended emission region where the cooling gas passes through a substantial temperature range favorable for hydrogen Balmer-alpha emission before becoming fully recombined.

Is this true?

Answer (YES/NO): NO